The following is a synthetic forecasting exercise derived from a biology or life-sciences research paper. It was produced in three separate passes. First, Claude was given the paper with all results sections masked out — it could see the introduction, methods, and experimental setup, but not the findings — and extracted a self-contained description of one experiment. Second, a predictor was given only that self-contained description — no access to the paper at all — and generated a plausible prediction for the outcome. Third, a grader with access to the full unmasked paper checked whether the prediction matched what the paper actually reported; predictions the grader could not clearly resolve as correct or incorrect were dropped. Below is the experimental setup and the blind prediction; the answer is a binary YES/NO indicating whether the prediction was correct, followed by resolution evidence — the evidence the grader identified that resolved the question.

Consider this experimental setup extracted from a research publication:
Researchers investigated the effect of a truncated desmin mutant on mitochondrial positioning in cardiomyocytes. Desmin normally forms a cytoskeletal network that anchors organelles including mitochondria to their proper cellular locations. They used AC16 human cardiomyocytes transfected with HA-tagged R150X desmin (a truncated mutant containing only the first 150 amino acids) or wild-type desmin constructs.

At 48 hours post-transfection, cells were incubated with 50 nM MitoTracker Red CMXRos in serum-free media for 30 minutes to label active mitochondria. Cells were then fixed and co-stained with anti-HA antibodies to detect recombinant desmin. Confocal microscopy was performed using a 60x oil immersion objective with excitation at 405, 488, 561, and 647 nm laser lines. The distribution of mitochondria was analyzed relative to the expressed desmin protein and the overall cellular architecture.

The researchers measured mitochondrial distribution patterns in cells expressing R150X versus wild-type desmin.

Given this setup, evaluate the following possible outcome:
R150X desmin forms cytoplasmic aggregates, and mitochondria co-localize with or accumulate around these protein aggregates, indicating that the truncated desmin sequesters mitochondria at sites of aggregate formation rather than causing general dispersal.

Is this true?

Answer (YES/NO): YES